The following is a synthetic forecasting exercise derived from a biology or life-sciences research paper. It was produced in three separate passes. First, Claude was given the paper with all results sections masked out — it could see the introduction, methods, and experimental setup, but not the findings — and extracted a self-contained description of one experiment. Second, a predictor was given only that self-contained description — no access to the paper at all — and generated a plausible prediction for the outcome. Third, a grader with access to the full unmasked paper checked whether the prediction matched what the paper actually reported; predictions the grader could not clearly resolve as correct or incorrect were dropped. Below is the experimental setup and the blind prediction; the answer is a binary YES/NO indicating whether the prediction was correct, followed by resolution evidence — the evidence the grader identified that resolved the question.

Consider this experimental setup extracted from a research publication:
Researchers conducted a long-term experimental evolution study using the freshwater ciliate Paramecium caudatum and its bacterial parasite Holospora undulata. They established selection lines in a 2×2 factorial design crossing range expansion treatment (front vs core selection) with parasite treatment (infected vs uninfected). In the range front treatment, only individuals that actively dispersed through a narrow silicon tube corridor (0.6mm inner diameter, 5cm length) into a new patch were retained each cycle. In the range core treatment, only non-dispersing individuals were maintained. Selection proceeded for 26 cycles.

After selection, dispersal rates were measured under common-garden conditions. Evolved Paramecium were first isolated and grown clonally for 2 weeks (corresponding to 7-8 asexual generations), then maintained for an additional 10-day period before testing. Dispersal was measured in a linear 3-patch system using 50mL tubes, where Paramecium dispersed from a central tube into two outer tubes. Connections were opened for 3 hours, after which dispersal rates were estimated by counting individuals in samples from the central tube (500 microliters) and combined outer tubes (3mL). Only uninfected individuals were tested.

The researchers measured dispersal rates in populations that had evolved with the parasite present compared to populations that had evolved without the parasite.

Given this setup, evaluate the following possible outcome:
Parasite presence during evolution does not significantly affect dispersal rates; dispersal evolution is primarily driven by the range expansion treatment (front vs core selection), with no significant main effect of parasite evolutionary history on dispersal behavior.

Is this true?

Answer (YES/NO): NO